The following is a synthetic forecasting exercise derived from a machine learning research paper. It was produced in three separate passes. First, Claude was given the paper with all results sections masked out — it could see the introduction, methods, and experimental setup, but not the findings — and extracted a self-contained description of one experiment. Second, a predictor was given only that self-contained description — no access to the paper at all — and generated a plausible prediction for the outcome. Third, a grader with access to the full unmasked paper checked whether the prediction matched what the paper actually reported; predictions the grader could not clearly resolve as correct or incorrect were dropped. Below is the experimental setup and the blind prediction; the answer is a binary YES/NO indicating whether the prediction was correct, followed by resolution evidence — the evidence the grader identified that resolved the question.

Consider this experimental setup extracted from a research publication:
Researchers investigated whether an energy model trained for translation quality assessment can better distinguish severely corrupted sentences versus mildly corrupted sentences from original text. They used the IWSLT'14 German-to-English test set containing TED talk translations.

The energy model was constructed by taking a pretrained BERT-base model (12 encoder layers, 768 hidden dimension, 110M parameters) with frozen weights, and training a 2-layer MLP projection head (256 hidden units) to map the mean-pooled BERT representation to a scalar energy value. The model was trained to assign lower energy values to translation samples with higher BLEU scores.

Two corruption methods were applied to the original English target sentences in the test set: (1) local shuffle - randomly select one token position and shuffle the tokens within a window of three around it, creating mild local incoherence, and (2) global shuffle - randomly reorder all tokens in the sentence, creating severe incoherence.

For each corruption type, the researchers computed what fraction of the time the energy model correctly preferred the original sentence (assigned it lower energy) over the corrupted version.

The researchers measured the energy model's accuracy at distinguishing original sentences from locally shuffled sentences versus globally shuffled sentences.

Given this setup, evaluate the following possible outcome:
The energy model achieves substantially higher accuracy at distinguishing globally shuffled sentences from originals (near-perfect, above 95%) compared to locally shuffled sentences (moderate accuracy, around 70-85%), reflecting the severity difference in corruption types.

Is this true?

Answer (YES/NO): NO